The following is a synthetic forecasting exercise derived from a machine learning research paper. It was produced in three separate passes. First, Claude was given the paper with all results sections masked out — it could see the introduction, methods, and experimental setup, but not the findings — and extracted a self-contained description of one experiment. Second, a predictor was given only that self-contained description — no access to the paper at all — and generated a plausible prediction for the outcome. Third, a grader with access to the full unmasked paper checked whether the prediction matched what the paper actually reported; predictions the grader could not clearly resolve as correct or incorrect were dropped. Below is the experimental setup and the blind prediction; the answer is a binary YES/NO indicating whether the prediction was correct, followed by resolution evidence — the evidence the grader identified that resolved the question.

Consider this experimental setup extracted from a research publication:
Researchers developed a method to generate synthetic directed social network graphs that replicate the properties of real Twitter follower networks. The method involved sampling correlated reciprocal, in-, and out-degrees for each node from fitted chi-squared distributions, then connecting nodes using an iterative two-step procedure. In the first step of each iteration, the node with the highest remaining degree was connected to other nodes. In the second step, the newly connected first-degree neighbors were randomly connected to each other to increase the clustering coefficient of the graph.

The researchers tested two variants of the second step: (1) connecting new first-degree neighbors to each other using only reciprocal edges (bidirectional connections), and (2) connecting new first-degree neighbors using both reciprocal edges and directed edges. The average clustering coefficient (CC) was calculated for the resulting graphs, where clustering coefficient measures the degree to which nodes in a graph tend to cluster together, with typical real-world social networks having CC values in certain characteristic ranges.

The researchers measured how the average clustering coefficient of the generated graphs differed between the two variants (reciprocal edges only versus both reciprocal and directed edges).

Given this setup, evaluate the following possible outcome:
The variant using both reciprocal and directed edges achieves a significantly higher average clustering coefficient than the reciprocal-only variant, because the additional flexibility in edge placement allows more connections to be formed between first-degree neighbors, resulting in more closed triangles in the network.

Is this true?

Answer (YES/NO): YES